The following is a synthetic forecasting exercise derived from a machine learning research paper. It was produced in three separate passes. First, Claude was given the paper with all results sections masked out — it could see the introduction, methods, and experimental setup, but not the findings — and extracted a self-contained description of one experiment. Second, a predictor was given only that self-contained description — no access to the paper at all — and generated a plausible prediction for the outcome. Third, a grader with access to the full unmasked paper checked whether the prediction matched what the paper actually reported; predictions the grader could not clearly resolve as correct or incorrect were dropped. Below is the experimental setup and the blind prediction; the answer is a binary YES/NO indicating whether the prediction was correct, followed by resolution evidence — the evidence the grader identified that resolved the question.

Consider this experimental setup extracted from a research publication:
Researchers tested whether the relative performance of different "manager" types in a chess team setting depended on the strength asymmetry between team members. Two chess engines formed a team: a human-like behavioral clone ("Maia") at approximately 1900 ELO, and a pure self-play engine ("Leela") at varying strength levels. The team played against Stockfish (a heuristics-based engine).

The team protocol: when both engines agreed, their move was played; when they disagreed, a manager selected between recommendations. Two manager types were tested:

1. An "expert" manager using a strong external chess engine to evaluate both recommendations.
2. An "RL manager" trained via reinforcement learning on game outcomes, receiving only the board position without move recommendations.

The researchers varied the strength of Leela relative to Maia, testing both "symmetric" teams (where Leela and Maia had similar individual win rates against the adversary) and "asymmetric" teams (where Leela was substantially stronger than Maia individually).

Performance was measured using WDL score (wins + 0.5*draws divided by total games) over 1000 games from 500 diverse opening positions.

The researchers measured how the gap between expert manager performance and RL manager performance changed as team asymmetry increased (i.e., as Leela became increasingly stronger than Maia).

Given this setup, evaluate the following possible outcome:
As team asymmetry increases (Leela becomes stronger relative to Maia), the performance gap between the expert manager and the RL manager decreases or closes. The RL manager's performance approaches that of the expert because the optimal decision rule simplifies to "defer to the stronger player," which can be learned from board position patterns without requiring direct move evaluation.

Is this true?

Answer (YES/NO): NO